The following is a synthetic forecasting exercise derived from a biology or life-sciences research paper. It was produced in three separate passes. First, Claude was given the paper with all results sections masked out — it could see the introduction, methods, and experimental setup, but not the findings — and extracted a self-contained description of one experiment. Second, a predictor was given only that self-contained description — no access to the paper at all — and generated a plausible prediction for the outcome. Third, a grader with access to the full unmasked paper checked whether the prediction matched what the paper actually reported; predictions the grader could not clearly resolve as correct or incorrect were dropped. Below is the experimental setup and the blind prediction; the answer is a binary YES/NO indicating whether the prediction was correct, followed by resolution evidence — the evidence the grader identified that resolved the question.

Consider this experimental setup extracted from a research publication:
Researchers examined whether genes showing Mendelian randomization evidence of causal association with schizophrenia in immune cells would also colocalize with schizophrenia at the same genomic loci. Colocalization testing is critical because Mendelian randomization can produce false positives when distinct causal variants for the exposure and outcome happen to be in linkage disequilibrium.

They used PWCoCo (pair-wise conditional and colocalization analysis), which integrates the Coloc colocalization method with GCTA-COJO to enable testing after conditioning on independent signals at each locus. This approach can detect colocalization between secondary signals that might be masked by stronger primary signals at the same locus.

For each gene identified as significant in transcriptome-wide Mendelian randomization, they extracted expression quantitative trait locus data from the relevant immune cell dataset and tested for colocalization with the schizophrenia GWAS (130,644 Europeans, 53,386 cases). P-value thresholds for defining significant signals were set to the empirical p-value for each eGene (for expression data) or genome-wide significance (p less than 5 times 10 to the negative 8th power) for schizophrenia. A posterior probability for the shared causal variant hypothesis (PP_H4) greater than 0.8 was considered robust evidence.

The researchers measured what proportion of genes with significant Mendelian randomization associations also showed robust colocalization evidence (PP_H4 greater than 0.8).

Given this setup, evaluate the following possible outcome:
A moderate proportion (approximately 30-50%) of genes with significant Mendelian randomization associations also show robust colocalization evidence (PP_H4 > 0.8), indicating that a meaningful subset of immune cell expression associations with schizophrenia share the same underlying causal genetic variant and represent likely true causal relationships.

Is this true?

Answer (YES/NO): YES